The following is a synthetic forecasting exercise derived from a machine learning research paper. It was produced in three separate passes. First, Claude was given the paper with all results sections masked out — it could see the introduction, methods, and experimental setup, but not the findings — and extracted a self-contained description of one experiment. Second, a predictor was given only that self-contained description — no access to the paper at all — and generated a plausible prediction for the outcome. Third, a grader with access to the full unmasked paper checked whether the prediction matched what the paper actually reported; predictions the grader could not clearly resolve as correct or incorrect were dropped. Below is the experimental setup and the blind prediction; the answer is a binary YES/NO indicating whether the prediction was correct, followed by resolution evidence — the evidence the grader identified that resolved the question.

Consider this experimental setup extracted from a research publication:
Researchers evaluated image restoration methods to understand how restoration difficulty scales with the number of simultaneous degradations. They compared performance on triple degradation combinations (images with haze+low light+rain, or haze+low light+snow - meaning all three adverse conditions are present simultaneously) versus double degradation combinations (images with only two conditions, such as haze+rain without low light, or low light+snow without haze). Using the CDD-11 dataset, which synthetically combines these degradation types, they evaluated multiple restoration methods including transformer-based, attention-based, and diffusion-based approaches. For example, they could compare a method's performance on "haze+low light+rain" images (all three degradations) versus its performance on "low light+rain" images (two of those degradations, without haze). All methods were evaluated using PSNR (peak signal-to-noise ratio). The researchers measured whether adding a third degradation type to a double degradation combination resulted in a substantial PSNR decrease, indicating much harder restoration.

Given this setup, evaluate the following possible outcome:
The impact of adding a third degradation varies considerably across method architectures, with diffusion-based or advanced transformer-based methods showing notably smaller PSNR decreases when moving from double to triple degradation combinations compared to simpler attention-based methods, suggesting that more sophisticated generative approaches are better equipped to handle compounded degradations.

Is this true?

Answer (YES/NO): NO